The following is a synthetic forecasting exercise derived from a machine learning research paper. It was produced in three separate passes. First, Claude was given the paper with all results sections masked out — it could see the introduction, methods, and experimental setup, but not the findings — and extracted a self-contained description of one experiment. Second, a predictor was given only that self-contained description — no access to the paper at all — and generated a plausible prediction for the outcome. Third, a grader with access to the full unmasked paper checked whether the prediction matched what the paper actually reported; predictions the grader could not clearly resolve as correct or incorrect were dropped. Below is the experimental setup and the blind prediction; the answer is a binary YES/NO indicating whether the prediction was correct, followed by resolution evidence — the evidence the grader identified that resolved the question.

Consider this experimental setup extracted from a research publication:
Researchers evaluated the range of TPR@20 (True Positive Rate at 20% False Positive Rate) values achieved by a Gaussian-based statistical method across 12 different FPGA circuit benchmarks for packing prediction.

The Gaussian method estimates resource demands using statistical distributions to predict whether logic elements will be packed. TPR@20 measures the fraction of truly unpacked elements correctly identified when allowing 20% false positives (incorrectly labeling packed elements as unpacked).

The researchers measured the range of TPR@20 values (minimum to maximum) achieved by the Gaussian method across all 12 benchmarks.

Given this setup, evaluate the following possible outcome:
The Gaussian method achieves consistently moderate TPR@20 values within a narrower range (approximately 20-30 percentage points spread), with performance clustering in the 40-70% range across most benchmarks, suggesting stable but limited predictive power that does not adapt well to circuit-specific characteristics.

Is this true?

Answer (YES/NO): NO